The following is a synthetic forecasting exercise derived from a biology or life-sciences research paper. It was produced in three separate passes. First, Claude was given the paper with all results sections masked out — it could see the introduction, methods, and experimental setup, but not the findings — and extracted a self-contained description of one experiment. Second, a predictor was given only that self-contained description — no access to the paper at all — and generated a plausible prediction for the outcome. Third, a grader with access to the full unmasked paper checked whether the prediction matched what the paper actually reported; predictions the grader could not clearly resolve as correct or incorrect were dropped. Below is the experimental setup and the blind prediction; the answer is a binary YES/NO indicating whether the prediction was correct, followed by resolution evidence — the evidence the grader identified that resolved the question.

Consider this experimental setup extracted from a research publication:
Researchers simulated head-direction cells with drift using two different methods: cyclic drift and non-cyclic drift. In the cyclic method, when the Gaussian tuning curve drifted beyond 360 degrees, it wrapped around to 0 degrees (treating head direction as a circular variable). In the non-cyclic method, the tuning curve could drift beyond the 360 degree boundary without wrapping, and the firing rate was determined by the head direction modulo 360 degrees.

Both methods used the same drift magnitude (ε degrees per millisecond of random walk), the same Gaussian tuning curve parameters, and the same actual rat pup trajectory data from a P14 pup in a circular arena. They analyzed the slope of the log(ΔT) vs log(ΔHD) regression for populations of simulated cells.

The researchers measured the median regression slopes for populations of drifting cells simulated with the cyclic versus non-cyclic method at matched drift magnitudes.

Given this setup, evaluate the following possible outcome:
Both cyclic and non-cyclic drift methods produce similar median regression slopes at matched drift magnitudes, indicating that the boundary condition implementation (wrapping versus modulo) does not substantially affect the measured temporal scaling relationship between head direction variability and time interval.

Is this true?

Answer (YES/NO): NO